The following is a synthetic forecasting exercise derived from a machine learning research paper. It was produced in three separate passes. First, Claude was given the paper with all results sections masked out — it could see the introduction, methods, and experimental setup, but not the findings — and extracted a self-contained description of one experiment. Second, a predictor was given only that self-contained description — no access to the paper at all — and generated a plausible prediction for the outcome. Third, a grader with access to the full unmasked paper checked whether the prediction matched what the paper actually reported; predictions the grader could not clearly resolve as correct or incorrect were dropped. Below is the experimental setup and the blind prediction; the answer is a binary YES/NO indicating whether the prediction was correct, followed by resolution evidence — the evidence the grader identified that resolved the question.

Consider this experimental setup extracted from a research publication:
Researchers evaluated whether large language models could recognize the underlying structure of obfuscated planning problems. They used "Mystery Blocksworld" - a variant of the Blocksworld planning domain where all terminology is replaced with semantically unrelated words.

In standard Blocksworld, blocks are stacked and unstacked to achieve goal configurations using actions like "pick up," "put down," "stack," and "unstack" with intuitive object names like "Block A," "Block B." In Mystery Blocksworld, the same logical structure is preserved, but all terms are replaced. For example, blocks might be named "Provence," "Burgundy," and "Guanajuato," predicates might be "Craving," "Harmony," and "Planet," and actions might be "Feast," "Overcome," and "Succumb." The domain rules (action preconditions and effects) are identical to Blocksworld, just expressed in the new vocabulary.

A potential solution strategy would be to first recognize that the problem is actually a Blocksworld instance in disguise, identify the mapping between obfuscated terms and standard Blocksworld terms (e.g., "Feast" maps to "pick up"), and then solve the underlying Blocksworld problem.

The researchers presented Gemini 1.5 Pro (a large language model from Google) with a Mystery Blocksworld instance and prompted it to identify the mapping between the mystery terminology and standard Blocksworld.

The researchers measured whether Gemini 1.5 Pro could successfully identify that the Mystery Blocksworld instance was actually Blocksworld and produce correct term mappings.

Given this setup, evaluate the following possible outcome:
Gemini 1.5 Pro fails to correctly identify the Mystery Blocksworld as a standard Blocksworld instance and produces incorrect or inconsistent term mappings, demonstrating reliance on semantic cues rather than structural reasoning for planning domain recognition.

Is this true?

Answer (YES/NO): NO